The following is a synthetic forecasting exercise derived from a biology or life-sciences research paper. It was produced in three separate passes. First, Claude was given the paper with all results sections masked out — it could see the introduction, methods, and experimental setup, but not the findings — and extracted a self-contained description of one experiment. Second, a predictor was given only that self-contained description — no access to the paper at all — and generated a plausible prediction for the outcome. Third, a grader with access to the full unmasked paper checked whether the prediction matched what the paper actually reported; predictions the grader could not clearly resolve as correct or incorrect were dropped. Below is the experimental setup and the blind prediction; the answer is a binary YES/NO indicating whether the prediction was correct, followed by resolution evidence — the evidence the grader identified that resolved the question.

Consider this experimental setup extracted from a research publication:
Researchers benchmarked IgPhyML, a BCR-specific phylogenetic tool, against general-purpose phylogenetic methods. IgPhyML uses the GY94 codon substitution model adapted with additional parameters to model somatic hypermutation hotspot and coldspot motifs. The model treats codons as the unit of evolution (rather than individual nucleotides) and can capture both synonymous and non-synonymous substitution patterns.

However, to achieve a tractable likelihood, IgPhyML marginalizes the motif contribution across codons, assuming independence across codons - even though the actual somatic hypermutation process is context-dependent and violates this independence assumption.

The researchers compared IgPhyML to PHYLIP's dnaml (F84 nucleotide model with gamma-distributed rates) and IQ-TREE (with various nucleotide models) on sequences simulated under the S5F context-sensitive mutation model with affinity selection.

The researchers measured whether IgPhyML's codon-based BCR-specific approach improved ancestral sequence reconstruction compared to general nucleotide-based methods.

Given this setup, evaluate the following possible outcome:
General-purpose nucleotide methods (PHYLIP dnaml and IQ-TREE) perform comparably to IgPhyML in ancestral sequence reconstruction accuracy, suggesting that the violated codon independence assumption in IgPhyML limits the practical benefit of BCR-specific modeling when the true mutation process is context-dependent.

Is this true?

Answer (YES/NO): NO